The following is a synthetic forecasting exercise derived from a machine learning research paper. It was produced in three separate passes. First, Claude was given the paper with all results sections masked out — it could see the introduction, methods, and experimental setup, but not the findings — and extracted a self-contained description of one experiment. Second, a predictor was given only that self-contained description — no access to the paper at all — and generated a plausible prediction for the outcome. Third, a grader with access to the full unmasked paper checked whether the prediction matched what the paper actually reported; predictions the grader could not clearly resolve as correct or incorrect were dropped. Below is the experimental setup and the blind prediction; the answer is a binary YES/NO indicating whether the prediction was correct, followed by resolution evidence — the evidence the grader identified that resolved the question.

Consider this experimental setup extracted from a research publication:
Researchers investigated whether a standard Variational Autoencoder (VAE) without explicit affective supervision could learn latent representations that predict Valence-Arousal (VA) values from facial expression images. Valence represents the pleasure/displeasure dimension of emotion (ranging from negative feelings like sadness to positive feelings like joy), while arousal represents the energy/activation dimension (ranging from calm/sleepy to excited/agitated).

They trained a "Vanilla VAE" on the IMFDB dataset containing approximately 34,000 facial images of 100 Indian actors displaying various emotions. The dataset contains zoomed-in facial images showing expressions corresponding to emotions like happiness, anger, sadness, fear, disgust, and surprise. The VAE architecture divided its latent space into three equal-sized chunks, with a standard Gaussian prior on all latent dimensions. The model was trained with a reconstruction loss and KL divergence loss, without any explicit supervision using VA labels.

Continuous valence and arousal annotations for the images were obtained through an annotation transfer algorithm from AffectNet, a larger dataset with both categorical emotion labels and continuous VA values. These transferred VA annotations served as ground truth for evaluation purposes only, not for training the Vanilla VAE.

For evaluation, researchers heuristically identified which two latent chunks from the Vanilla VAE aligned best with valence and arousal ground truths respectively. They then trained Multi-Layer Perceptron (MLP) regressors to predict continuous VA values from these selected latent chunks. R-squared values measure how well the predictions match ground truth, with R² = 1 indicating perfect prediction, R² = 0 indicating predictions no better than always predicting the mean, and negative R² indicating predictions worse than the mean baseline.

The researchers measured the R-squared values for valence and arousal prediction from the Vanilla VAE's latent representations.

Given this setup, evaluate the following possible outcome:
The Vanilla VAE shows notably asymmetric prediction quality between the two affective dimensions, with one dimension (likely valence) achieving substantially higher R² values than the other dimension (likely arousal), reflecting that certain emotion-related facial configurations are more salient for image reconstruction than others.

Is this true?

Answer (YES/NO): NO